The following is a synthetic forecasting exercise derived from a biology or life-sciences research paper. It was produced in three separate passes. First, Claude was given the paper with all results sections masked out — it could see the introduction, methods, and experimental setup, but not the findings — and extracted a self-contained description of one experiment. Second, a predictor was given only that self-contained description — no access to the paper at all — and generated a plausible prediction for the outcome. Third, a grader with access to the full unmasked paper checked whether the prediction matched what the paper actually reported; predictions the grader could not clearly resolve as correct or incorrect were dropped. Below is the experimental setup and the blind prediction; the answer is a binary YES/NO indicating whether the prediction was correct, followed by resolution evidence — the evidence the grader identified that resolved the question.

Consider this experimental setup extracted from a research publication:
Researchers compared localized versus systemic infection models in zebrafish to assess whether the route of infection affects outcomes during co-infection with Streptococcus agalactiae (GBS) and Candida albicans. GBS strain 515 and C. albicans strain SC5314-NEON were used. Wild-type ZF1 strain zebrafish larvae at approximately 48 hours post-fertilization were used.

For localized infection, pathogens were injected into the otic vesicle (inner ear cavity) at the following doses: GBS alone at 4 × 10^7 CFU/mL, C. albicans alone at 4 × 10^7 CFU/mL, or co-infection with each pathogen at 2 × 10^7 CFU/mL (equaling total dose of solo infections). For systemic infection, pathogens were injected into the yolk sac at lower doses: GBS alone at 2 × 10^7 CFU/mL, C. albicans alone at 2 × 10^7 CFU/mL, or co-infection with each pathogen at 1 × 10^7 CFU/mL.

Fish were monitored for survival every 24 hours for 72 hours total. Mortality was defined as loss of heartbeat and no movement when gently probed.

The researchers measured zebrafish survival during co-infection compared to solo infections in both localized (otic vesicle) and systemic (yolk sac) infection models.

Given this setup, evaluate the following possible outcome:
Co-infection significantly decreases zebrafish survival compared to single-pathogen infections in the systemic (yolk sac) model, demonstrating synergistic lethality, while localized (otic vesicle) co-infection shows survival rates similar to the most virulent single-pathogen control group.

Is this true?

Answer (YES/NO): NO